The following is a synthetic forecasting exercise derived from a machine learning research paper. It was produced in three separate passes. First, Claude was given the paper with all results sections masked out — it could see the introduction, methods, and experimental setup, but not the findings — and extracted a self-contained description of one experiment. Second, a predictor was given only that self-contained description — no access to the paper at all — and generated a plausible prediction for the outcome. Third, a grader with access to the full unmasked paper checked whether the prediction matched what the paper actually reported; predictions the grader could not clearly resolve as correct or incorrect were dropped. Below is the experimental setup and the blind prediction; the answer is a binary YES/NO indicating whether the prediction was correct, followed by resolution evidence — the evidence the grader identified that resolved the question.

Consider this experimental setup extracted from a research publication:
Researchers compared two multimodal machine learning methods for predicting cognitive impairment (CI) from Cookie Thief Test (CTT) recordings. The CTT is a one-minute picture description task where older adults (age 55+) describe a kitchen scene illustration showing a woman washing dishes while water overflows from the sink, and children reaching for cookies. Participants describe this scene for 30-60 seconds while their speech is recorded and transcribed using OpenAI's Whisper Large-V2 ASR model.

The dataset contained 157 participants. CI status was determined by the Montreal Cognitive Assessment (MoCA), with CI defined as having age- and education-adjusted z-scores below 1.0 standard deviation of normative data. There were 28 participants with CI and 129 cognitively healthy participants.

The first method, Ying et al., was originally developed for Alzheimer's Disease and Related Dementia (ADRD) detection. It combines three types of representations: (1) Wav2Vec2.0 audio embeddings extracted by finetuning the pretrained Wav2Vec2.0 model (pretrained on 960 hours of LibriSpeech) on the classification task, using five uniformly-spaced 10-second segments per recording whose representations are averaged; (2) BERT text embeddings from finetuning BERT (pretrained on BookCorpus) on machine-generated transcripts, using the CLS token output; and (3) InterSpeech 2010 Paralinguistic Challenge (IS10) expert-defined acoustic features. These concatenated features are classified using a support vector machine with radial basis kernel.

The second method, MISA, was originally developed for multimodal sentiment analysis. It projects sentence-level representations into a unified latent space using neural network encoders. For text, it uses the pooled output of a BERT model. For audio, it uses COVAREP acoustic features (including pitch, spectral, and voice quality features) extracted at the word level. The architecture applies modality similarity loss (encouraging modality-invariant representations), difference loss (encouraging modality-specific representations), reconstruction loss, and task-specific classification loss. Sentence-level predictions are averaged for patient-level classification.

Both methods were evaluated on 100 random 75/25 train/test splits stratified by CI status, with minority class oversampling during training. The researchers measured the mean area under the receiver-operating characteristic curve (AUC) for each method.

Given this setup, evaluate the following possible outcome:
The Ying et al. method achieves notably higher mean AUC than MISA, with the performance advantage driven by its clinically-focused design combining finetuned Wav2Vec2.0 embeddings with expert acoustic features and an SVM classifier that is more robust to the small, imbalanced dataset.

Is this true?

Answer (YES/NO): NO